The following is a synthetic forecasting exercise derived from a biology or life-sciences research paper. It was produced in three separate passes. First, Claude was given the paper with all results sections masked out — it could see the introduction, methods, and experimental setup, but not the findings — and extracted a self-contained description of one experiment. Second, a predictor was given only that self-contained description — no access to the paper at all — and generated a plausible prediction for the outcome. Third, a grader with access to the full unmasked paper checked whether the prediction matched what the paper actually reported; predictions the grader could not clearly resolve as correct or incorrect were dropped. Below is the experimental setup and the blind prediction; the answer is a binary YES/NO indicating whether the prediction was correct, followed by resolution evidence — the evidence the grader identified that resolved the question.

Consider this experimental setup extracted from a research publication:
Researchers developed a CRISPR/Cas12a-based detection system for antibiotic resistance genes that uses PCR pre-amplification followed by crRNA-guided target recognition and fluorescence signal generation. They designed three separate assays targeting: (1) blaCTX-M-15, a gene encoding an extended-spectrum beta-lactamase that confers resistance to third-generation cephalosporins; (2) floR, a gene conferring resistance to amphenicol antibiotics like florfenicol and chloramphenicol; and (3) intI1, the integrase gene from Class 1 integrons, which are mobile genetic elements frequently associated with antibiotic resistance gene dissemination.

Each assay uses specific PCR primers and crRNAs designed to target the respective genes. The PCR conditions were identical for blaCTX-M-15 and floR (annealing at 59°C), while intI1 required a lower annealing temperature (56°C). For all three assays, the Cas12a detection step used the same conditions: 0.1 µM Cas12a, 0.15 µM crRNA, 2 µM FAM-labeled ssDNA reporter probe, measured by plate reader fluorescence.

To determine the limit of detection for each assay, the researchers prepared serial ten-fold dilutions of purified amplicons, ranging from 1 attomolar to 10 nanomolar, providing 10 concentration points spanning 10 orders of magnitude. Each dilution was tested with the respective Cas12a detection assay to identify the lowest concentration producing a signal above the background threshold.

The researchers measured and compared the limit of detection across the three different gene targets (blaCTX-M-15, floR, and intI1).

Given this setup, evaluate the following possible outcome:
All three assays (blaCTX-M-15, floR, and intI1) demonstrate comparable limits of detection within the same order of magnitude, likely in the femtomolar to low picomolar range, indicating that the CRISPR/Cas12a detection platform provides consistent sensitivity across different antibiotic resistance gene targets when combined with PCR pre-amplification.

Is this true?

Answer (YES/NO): NO